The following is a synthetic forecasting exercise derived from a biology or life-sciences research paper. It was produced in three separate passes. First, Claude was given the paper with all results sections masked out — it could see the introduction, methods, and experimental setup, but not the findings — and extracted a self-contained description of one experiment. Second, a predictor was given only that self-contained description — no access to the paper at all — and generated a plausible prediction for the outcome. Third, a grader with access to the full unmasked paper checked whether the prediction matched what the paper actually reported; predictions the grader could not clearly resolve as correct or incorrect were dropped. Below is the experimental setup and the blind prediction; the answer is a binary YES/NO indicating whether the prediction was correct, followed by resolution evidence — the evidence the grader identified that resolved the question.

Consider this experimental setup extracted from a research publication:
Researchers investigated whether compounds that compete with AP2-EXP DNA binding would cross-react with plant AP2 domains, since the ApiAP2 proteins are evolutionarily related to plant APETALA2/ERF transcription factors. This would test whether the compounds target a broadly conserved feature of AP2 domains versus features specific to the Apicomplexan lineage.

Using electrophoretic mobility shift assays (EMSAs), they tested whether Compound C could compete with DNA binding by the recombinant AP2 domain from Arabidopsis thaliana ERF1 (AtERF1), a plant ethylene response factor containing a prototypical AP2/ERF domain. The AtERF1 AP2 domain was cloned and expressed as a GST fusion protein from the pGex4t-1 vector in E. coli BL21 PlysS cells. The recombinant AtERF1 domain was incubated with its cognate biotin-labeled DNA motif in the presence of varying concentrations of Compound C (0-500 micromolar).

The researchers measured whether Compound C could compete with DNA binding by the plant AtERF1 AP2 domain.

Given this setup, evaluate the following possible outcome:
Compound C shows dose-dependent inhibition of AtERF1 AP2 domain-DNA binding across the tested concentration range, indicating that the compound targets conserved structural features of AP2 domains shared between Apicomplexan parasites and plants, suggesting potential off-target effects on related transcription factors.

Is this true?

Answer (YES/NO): NO